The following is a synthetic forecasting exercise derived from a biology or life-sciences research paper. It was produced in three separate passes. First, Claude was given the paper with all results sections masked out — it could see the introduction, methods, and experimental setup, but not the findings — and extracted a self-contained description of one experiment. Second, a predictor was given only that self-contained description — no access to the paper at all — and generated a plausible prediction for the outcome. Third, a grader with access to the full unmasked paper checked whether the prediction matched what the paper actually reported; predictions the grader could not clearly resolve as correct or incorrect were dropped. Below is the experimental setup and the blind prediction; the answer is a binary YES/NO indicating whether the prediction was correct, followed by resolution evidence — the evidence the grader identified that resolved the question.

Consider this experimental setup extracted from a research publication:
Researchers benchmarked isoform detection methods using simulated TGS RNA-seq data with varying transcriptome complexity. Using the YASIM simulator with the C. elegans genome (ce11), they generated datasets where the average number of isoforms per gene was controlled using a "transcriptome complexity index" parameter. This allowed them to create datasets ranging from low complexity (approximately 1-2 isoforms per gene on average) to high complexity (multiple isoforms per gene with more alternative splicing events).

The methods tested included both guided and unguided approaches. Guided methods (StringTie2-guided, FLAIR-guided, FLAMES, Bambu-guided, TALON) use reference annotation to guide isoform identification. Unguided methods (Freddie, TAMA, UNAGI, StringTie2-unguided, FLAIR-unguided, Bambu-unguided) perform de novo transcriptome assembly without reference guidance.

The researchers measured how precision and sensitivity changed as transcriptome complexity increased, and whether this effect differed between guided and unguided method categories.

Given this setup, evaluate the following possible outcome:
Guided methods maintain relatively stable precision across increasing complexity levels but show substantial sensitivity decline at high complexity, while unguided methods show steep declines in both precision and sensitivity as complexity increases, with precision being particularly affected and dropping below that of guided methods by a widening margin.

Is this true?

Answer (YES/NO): NO